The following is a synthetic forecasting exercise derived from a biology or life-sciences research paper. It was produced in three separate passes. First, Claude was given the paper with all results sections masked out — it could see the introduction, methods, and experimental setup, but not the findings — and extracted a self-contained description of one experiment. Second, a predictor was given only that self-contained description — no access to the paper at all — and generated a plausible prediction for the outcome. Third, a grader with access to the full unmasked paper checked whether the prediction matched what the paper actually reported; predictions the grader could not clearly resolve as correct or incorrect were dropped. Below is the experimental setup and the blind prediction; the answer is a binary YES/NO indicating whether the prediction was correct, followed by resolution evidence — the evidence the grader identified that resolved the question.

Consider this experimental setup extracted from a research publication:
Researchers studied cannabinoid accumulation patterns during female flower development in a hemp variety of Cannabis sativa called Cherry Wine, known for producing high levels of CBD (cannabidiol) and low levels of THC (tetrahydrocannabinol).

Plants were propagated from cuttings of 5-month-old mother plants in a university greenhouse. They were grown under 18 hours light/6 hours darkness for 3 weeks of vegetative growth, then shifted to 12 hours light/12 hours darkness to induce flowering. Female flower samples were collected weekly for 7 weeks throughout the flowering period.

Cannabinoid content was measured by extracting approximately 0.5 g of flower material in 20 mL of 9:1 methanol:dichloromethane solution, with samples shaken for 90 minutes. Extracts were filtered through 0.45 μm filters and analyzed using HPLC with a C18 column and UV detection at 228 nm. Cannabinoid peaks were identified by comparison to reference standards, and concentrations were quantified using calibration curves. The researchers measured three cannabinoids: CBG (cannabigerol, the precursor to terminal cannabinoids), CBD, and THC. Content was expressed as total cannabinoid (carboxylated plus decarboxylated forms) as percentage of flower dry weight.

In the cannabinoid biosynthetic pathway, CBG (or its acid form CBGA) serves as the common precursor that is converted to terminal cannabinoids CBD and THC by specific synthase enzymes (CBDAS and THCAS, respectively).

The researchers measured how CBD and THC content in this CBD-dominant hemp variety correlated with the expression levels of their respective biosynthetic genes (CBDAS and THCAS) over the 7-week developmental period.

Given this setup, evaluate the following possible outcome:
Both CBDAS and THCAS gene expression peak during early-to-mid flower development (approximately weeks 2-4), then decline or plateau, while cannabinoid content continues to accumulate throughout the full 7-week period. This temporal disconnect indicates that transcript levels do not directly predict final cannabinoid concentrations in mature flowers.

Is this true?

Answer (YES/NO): NO